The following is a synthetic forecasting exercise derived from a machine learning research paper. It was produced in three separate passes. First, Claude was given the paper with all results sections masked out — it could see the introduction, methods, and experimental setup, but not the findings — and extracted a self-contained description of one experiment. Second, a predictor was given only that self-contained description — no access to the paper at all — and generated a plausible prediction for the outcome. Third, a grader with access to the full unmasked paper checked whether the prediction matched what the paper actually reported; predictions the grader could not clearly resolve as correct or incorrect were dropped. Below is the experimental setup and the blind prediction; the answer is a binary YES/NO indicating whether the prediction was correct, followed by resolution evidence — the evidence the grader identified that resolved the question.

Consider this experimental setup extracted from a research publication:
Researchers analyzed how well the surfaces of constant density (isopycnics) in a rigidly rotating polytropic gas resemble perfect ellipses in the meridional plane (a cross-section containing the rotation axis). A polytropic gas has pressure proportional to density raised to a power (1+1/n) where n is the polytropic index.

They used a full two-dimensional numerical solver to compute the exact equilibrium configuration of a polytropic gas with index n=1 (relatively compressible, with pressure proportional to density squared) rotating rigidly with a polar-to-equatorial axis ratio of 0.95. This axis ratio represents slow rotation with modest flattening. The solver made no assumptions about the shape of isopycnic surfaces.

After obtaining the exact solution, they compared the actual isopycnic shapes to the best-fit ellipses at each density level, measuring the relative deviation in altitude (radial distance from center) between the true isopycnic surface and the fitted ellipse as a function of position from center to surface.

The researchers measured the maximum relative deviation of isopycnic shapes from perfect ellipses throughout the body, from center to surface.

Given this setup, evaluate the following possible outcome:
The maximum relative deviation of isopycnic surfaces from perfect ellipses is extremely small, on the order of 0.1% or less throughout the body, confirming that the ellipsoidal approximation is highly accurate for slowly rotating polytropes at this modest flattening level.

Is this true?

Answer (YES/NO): YES